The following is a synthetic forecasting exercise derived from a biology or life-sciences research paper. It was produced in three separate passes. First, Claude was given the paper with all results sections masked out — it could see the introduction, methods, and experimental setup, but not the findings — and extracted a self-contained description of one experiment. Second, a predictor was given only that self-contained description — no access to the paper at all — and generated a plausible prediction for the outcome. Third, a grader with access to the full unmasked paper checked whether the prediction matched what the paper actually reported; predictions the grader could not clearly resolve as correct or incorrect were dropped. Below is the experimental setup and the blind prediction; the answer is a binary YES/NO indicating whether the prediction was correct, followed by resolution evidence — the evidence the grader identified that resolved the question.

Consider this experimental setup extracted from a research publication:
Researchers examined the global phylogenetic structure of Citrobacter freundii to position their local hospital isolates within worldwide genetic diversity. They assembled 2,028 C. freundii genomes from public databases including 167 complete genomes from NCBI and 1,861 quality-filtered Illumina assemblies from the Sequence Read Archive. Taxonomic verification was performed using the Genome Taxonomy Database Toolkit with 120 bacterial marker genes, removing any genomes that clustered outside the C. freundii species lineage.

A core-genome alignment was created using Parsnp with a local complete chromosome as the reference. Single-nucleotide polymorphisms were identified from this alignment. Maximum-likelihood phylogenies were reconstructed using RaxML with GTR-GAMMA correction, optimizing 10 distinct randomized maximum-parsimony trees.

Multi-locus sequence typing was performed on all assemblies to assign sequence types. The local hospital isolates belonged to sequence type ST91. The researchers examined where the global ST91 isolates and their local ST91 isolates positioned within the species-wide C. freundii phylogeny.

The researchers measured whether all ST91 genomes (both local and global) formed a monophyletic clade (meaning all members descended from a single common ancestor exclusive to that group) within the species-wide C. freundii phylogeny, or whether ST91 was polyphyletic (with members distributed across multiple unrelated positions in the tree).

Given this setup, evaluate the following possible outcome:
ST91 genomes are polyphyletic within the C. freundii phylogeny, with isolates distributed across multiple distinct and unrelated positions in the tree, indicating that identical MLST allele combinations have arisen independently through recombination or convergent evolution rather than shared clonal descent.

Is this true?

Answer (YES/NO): NO